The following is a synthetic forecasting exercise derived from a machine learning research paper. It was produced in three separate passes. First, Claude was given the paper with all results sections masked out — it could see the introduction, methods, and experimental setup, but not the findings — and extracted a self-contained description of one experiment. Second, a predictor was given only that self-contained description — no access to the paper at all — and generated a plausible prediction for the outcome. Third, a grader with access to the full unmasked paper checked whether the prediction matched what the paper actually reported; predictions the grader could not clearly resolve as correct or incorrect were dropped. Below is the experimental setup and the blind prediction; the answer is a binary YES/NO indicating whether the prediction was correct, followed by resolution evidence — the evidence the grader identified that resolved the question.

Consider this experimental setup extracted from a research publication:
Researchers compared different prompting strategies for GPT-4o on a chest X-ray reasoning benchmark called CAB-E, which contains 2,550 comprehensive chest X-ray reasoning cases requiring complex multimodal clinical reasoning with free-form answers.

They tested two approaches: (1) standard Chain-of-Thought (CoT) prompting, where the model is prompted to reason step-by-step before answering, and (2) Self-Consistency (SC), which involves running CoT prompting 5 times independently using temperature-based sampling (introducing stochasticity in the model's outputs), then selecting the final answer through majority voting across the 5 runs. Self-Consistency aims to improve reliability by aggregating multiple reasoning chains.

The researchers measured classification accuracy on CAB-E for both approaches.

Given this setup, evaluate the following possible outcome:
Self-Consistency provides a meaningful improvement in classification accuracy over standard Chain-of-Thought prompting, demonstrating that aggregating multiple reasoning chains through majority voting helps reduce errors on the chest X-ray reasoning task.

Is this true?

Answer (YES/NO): YES